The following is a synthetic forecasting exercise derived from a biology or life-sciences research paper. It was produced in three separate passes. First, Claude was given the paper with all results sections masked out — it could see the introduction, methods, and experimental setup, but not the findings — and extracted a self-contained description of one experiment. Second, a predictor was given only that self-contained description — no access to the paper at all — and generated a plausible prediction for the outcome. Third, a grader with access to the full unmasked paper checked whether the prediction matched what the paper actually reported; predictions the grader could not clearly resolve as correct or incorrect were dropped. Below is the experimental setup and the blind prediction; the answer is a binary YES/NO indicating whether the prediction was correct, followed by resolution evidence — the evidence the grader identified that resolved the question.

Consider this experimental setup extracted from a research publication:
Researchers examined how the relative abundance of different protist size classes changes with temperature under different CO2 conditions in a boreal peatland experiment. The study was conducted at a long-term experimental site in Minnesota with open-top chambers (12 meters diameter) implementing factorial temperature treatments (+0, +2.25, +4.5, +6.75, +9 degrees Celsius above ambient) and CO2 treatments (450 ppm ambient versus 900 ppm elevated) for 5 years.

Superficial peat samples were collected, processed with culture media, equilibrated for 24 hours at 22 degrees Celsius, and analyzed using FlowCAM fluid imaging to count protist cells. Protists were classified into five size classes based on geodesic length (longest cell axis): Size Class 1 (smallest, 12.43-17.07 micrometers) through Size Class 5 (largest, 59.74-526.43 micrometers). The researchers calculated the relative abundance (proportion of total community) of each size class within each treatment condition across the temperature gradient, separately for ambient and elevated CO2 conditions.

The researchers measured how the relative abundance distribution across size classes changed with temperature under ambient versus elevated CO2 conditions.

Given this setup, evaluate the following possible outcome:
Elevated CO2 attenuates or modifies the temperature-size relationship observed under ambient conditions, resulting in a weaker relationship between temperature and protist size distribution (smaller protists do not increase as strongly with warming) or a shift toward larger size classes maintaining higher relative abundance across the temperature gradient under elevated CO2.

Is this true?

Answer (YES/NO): NO